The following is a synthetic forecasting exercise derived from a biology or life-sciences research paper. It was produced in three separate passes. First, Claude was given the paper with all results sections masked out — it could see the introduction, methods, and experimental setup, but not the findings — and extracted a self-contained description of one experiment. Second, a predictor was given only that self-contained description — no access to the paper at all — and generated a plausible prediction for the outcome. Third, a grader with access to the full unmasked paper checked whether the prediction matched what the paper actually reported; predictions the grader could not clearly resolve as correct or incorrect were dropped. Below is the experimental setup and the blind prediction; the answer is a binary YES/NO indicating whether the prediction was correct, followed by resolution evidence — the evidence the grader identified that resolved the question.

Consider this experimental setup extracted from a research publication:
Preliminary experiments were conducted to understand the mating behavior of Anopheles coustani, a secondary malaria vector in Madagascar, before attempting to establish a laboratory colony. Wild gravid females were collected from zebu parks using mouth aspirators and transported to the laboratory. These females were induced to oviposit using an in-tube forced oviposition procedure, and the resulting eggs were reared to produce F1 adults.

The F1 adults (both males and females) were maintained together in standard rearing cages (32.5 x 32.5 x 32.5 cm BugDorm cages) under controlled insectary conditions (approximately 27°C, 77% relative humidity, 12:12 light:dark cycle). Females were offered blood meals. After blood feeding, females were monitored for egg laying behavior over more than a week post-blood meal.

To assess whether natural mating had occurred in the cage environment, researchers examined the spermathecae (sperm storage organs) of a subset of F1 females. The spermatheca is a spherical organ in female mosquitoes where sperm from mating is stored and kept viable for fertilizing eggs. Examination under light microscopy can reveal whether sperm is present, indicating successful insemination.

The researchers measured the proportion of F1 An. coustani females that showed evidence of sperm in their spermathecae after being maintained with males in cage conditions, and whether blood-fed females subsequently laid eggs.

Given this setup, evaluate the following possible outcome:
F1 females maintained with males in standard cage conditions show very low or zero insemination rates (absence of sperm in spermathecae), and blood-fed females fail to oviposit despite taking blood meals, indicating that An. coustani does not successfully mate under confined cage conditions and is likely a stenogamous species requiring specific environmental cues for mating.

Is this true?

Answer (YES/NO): YES